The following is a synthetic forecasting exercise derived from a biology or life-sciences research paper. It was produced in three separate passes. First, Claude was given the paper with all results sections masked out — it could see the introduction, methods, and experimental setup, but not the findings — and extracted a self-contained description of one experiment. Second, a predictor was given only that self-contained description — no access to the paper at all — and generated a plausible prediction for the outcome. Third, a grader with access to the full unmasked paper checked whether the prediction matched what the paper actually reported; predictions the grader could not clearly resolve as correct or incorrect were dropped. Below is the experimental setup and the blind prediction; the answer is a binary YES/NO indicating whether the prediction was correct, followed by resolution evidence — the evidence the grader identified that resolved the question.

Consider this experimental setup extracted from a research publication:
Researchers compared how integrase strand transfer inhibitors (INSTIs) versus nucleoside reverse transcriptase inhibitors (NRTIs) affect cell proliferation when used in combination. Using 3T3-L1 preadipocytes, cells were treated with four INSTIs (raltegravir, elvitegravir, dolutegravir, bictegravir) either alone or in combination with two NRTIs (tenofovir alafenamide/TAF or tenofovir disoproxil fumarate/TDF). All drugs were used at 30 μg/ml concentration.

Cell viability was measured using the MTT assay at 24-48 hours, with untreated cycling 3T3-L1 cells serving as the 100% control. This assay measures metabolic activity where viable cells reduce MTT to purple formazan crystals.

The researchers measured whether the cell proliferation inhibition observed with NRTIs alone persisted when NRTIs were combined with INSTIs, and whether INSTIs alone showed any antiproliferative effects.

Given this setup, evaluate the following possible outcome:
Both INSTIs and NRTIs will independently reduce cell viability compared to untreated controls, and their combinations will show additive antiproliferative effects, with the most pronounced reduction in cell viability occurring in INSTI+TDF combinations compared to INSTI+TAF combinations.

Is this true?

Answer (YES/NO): NO